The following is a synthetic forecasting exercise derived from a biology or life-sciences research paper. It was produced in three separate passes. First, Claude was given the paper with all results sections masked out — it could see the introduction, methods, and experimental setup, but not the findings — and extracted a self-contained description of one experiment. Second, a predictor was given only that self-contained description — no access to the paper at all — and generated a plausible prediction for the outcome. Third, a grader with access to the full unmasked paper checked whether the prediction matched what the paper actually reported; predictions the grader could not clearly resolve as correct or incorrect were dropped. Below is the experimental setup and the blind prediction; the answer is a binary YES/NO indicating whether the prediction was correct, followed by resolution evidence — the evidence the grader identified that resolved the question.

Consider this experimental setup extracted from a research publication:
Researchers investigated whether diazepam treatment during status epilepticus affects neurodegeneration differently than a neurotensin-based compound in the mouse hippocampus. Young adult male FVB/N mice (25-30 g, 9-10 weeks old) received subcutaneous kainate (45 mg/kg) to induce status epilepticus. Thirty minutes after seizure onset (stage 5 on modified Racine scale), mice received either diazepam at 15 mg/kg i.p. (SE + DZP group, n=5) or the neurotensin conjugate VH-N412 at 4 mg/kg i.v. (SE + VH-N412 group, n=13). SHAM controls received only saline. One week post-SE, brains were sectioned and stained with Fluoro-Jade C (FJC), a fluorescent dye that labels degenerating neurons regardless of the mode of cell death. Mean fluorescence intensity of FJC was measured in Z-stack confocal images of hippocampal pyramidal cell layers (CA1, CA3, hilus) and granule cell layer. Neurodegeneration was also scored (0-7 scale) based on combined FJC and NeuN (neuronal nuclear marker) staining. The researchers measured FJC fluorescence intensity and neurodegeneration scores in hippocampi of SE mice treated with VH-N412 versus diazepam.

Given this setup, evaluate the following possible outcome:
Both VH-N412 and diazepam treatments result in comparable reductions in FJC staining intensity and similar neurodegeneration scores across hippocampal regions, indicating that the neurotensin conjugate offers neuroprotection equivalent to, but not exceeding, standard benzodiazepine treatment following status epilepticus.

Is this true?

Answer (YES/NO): NO